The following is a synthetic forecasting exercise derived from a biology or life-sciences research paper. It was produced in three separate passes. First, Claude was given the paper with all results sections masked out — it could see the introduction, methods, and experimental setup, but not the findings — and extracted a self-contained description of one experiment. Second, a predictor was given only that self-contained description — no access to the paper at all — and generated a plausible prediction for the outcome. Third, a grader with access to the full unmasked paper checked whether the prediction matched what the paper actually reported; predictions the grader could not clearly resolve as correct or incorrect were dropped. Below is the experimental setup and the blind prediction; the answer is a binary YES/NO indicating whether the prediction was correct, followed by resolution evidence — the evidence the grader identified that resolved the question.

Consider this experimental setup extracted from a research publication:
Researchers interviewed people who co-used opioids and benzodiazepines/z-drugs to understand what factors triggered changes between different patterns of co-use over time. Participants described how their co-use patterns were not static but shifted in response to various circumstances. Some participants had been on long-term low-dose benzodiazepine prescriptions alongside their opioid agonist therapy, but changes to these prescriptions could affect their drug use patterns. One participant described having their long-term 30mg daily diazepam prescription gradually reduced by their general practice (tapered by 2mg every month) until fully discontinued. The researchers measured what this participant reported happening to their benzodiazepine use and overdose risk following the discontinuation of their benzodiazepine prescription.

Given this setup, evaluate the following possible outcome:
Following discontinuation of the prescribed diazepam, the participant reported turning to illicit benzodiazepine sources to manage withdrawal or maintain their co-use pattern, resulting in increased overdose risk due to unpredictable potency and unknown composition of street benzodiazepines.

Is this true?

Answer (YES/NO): NO